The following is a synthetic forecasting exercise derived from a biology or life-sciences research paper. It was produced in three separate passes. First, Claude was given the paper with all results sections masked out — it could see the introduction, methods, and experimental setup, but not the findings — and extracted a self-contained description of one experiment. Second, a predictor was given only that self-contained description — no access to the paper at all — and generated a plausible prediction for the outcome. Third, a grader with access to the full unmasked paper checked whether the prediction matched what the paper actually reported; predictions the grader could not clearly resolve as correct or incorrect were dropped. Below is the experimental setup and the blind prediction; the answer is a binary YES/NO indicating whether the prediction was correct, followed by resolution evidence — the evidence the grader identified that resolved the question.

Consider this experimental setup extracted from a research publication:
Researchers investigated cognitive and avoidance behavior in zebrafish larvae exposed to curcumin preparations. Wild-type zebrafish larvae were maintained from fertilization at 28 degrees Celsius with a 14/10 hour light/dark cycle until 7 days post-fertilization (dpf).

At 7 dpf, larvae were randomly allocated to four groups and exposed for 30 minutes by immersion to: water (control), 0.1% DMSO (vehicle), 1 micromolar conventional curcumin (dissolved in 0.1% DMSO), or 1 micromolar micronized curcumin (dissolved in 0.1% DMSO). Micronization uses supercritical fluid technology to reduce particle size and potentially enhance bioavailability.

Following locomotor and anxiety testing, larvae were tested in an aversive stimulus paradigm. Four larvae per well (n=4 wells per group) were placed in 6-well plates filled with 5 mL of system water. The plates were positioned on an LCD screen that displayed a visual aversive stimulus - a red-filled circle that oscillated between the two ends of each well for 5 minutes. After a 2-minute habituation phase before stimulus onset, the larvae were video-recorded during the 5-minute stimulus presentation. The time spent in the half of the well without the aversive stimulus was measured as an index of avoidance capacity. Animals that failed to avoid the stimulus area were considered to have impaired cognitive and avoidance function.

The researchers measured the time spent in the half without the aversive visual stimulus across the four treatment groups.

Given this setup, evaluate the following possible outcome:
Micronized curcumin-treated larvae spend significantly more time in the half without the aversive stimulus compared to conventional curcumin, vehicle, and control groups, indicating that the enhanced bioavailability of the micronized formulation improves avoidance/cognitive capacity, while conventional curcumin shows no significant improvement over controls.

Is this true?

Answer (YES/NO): NO